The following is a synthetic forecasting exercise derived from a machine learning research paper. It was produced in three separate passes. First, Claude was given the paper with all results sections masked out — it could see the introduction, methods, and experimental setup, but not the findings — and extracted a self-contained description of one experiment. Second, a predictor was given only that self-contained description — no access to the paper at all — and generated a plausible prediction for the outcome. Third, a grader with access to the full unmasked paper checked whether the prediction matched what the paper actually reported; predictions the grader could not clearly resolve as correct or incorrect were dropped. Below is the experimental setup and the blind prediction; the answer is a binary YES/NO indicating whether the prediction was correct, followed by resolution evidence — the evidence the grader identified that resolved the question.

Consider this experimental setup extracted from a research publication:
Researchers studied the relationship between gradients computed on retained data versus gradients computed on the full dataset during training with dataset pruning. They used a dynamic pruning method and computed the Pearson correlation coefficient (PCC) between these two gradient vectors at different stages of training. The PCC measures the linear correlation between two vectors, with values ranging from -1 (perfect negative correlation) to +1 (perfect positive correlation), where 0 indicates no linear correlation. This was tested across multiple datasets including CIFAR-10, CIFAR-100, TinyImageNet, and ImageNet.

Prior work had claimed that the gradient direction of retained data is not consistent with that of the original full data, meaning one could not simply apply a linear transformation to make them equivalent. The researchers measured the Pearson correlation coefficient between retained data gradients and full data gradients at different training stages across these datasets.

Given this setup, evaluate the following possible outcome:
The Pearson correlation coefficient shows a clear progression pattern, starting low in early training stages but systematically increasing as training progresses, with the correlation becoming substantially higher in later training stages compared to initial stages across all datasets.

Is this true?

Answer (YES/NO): NO